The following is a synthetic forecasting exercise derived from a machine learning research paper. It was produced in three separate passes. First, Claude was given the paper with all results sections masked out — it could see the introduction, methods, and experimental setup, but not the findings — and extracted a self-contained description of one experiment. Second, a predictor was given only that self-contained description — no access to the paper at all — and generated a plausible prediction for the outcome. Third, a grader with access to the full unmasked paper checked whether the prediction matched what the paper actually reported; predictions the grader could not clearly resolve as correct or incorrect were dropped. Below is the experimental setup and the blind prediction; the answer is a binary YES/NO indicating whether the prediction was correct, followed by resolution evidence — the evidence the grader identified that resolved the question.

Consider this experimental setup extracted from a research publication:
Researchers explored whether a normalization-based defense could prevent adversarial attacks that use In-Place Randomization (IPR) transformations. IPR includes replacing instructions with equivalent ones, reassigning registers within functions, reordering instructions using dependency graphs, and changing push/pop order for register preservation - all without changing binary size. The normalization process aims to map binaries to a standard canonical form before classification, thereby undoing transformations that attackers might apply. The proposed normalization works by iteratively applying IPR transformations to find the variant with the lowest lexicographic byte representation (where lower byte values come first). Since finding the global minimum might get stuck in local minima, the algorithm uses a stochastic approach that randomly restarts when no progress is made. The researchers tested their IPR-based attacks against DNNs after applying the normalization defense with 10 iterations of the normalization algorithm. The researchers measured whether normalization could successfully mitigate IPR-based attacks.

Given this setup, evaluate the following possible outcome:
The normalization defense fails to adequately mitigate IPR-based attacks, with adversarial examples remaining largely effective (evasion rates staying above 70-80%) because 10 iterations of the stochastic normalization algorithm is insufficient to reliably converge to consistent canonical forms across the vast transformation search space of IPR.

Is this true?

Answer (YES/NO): NO